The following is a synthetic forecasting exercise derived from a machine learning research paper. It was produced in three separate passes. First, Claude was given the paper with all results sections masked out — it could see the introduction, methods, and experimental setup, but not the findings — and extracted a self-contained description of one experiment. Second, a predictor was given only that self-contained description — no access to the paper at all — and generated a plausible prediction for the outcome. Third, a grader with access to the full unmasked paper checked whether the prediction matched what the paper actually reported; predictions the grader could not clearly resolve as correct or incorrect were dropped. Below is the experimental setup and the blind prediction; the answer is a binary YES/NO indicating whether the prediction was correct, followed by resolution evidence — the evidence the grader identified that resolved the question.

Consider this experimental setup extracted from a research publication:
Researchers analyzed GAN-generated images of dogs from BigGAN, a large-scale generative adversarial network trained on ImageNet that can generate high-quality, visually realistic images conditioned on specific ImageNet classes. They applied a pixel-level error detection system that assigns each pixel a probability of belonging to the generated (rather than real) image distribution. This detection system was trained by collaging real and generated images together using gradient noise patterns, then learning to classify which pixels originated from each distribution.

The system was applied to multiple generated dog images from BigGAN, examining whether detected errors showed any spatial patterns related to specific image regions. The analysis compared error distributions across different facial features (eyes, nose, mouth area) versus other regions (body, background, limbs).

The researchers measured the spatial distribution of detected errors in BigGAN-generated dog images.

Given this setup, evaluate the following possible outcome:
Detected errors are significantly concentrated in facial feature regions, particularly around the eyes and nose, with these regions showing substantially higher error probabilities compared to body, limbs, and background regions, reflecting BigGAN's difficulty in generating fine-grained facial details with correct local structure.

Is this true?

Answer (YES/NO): NO